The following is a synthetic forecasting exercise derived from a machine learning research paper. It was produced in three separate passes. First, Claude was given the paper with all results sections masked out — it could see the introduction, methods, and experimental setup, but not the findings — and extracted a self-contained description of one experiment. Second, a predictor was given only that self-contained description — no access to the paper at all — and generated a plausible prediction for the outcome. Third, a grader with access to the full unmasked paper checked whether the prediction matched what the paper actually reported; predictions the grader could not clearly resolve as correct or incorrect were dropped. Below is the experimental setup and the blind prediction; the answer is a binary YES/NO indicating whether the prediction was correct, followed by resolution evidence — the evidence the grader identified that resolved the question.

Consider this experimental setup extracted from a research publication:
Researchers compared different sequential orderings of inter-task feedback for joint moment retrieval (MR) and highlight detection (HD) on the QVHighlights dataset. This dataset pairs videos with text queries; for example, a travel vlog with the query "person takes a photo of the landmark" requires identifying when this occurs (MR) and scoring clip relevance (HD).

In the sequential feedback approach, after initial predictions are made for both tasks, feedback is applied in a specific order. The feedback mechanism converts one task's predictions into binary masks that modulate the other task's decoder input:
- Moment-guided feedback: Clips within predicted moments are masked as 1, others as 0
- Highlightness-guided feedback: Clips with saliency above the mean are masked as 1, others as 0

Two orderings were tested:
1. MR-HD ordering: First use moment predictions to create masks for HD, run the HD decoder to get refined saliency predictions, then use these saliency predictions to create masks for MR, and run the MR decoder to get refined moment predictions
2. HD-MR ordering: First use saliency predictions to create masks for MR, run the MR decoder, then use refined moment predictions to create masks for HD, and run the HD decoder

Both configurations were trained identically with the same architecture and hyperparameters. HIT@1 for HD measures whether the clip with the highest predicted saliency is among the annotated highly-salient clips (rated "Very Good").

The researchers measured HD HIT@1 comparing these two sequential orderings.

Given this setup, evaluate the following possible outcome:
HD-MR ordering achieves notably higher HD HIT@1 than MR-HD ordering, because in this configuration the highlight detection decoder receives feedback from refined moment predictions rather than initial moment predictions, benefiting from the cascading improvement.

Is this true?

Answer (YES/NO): NO